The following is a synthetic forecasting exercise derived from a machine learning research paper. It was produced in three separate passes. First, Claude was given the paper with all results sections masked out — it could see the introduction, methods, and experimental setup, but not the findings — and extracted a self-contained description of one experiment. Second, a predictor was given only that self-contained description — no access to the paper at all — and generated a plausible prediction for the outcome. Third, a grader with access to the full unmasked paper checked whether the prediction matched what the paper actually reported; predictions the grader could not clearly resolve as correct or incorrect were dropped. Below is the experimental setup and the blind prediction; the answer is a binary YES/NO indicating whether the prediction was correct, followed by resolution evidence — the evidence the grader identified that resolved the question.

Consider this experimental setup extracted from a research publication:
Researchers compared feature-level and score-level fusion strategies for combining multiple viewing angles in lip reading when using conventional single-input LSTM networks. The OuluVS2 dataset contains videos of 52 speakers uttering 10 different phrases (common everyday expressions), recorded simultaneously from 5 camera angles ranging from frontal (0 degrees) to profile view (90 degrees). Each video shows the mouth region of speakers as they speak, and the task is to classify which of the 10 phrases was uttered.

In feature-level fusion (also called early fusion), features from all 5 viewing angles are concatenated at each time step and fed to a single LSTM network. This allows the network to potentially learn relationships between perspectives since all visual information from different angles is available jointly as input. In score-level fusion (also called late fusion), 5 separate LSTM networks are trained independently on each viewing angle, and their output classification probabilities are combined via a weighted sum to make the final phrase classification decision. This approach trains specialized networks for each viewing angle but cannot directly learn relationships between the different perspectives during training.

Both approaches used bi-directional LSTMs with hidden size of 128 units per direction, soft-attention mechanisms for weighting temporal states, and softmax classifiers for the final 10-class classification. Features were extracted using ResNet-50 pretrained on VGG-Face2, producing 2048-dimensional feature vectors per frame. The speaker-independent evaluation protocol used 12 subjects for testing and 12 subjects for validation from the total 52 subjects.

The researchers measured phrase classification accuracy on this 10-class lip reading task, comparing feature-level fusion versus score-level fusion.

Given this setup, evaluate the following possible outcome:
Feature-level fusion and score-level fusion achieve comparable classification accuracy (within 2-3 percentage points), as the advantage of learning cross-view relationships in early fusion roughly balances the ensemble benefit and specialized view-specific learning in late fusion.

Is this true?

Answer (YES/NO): NO